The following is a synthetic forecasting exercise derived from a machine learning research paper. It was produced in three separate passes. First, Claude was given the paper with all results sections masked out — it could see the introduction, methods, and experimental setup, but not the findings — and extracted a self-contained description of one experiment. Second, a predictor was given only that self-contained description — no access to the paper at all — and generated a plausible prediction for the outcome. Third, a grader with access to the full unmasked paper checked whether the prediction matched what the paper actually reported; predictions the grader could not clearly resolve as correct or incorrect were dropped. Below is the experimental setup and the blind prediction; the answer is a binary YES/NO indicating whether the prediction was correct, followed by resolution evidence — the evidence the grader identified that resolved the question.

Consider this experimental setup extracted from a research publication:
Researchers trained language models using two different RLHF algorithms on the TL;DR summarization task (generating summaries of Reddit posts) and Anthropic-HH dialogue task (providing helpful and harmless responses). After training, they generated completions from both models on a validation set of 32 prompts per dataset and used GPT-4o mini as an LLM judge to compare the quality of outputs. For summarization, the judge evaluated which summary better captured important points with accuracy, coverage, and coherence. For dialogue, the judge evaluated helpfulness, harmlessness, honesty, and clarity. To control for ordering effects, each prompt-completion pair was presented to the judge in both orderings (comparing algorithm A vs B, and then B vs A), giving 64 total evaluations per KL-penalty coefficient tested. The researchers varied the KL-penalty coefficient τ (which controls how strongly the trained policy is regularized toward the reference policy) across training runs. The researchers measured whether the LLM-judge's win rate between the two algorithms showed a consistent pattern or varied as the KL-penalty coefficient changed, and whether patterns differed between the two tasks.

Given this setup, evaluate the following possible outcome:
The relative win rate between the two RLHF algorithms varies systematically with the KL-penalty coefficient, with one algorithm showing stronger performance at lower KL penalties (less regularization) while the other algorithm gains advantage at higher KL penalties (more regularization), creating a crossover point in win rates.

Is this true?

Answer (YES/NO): NO